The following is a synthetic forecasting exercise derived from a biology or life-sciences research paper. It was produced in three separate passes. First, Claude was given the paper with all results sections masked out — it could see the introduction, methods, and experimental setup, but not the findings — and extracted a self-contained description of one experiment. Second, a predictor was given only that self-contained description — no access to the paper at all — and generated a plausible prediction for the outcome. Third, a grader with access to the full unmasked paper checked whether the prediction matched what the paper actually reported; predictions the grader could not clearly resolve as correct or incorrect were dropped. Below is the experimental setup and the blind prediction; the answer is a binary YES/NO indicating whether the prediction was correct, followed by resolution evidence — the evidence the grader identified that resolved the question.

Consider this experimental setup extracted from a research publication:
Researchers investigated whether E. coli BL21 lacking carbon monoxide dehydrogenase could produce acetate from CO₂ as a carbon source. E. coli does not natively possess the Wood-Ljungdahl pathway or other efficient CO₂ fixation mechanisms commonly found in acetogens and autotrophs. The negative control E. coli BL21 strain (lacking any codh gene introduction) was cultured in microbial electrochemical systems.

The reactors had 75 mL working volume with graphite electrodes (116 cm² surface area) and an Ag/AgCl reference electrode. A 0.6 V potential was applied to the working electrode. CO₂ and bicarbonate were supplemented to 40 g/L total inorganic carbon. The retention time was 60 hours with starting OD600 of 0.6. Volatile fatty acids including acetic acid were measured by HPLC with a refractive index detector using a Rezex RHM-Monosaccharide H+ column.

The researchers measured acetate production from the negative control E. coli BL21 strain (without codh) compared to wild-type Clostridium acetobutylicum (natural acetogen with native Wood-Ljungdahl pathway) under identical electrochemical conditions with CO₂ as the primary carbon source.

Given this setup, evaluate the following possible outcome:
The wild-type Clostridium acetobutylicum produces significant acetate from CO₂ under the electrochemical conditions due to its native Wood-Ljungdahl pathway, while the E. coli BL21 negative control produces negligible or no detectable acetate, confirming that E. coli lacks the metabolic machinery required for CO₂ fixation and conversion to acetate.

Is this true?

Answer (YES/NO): YES